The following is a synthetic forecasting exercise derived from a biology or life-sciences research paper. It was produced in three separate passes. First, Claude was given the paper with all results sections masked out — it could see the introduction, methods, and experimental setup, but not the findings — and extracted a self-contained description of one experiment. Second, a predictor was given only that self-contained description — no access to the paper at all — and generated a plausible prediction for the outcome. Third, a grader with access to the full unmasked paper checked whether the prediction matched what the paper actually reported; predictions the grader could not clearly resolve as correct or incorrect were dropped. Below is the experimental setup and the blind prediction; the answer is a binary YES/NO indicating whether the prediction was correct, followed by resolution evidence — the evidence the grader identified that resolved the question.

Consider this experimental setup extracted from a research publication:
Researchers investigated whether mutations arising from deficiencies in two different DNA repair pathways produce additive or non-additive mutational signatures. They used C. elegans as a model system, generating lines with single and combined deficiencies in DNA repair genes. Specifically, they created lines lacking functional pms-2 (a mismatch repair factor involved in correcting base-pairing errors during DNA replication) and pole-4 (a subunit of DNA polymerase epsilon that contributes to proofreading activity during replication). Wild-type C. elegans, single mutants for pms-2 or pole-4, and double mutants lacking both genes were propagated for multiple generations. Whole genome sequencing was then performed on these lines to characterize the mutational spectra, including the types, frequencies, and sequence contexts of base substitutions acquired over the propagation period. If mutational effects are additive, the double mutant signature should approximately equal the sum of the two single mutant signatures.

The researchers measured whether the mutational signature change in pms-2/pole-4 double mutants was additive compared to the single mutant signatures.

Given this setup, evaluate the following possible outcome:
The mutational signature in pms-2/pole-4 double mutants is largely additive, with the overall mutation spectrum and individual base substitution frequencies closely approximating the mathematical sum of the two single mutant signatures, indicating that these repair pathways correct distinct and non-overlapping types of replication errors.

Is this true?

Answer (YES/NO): NO